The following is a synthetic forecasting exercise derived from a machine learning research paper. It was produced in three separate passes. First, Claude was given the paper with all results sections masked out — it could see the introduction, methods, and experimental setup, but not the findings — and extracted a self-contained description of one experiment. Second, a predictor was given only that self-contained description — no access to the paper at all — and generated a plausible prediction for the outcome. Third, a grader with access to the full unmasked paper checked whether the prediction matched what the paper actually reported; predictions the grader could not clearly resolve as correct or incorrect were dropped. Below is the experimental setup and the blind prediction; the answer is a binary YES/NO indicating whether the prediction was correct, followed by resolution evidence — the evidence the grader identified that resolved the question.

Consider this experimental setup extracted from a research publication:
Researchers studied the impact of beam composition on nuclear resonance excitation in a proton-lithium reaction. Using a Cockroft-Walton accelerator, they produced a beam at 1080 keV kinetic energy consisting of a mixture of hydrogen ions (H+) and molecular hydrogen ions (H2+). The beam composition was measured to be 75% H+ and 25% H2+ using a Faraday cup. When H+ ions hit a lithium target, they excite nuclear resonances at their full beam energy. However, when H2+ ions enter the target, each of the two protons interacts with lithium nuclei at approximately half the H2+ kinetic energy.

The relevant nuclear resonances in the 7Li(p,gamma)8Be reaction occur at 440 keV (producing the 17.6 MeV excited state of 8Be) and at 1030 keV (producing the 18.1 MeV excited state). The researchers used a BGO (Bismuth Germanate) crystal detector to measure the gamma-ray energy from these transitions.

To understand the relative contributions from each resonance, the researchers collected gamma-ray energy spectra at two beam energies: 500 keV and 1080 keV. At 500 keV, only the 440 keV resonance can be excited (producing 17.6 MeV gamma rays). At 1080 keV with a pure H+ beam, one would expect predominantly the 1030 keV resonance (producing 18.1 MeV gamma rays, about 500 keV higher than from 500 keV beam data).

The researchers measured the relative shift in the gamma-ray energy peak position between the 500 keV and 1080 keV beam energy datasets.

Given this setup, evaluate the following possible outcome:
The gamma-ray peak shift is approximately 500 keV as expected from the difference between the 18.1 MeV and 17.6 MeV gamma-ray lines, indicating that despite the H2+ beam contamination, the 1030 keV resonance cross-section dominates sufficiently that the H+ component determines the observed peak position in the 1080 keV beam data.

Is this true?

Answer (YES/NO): NO